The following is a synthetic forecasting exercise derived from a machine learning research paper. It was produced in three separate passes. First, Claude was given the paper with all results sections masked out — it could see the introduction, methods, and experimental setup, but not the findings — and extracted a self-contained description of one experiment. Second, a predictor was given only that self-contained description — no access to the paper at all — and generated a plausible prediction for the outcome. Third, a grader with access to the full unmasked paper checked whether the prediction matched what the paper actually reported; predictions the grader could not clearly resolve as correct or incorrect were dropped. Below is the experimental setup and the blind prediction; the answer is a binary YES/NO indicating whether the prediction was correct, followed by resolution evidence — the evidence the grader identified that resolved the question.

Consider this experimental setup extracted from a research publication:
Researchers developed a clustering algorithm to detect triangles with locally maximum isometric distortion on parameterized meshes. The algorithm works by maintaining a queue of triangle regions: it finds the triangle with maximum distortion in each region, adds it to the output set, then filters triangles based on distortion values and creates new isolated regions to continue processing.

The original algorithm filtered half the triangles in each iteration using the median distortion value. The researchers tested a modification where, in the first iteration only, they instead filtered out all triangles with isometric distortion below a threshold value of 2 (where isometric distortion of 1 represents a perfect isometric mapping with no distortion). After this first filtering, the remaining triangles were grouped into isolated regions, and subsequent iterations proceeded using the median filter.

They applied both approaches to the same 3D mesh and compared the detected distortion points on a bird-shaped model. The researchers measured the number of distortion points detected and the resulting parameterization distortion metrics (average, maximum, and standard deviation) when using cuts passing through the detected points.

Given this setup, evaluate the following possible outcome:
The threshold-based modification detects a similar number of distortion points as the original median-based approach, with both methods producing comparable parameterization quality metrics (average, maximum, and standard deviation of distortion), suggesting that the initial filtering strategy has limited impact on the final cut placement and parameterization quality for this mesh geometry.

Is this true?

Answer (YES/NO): NO